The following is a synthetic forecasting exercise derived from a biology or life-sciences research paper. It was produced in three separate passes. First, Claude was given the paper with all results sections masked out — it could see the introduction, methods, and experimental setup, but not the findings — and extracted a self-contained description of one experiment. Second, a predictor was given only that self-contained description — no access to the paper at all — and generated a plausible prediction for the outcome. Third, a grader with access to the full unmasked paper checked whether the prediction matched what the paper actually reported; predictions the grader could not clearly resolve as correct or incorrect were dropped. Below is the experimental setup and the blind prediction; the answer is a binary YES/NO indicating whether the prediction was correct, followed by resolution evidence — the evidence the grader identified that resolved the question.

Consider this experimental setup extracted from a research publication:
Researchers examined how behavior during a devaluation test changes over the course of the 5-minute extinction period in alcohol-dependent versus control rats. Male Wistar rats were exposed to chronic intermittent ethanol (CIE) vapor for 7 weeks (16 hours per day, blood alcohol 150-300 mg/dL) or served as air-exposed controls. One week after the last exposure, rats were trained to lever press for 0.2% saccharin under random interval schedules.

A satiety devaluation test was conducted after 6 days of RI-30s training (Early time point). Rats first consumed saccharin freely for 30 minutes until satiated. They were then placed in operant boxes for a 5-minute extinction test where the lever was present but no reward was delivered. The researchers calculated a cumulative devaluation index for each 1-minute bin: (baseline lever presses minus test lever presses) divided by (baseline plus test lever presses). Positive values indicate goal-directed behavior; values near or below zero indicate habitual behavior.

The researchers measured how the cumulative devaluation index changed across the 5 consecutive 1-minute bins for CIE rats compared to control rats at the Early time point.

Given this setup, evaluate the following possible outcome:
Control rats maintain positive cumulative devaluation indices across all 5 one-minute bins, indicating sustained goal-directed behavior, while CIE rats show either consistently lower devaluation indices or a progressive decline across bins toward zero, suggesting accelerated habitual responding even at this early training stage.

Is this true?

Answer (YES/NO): YES